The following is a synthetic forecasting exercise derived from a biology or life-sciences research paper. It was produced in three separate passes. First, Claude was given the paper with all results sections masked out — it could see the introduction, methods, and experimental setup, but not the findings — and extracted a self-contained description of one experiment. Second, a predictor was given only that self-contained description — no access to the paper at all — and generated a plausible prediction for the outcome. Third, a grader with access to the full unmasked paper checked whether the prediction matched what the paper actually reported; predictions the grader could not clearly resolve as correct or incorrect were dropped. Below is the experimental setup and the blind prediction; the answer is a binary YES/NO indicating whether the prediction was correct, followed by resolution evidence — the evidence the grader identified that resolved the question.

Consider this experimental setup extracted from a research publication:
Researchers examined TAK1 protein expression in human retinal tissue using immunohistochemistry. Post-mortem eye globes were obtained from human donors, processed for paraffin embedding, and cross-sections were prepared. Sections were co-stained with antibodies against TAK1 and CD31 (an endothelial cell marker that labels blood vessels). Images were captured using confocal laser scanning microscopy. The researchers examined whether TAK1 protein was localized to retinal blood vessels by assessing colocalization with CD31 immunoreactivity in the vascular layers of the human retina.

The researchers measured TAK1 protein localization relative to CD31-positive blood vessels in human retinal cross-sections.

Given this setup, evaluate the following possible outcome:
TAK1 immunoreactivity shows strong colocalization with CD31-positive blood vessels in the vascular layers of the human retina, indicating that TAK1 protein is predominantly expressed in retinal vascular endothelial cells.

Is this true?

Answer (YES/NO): NO